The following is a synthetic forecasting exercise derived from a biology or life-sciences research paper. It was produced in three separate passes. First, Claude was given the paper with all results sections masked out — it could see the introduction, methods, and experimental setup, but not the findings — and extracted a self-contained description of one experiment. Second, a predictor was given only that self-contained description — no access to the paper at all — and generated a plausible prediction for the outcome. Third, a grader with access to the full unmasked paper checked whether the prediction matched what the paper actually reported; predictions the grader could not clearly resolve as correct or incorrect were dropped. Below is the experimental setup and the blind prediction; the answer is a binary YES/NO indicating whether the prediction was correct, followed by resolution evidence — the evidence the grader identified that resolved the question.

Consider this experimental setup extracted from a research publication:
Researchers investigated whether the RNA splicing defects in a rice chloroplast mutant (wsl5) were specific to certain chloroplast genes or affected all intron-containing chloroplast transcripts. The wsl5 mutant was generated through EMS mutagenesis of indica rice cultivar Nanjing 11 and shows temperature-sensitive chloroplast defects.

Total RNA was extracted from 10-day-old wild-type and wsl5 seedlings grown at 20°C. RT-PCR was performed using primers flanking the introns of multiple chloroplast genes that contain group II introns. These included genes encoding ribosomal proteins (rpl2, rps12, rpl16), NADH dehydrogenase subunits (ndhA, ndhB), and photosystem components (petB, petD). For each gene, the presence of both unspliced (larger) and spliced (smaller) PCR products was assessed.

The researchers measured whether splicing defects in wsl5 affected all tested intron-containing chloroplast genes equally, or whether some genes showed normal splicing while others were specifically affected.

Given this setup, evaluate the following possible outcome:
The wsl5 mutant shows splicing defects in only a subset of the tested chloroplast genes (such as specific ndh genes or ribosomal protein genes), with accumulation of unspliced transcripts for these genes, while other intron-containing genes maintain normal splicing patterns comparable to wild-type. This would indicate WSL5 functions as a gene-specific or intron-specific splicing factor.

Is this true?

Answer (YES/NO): YES